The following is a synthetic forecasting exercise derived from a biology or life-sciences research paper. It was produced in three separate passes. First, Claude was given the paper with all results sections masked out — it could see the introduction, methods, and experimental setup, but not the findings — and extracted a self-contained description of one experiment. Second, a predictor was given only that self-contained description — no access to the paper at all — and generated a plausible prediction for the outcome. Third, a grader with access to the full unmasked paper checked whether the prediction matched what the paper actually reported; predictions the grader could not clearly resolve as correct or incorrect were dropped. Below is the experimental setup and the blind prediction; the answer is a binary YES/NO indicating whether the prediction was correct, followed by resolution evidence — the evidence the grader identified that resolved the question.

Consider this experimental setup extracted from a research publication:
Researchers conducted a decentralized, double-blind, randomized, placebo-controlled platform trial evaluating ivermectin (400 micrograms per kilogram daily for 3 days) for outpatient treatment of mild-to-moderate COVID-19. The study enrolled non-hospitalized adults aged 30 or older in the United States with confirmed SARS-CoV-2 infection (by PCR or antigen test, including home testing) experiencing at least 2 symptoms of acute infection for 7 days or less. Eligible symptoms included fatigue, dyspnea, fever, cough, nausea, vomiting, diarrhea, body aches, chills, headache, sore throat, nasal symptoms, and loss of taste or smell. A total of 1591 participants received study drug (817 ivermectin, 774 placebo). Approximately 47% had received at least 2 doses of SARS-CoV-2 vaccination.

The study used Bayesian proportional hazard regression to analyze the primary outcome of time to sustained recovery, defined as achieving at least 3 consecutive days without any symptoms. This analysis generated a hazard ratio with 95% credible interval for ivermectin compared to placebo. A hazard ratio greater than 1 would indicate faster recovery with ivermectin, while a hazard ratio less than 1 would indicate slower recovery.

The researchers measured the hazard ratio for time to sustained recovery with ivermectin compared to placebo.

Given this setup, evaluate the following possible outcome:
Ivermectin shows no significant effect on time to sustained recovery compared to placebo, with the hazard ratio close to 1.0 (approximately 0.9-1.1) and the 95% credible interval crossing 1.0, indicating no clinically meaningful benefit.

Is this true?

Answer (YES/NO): YES